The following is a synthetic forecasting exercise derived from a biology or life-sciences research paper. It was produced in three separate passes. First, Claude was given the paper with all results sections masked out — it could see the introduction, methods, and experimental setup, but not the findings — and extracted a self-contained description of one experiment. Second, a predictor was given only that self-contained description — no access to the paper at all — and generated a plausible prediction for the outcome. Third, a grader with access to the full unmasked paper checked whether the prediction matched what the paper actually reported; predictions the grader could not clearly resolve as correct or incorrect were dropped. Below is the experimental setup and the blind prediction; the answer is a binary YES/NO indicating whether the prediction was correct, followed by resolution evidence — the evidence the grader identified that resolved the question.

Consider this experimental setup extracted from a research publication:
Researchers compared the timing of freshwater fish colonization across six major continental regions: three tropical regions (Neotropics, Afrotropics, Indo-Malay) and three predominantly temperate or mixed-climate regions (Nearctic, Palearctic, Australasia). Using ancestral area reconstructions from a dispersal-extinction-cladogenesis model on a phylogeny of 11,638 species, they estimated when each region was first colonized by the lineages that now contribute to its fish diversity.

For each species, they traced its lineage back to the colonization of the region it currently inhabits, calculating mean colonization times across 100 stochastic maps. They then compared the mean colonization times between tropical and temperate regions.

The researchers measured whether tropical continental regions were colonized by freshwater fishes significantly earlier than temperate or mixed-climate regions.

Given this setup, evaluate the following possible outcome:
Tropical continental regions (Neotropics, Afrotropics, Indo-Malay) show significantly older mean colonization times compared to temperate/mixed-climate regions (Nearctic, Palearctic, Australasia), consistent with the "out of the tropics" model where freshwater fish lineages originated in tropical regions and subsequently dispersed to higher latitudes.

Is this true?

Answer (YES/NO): NO